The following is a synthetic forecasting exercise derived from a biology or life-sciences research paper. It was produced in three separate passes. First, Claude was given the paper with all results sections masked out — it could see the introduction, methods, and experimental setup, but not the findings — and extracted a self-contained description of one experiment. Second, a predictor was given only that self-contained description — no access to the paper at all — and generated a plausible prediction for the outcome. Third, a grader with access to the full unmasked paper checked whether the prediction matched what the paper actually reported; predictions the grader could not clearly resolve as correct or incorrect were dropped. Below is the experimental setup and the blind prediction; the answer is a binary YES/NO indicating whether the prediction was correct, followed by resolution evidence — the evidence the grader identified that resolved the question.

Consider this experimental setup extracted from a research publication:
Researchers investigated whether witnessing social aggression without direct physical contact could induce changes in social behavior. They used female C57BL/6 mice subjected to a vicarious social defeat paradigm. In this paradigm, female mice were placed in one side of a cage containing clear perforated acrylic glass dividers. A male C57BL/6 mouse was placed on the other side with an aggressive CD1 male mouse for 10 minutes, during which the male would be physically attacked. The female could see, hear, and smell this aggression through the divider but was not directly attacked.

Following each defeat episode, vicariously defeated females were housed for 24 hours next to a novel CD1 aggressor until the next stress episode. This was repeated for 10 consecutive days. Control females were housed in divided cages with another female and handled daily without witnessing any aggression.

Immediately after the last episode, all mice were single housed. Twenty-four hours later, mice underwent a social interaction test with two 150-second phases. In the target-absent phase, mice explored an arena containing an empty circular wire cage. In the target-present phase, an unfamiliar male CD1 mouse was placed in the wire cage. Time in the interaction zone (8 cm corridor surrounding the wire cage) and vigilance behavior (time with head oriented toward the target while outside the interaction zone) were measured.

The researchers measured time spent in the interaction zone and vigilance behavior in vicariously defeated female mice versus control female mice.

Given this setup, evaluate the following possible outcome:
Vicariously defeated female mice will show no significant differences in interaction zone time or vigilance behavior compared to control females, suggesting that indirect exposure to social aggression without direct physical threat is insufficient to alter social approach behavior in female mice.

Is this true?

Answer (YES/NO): NO